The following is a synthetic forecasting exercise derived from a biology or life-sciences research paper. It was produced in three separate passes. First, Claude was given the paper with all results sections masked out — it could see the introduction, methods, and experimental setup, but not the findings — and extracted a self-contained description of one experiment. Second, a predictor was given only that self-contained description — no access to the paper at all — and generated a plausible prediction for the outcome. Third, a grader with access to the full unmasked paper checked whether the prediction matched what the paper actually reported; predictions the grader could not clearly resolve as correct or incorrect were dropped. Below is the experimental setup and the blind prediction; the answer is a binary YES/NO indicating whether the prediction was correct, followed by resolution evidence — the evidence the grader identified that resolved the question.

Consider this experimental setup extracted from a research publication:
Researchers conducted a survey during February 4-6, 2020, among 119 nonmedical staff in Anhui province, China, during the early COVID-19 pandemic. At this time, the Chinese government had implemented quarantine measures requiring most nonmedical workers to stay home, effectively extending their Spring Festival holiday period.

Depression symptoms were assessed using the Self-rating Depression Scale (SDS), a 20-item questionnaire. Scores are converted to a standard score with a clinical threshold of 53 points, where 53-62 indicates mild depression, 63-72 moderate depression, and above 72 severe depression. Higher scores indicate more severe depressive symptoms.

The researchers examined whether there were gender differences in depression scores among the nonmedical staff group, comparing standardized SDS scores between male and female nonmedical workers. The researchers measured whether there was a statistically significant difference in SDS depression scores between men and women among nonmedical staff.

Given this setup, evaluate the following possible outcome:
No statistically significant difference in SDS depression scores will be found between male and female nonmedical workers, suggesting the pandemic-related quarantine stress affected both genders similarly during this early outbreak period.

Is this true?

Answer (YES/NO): YES